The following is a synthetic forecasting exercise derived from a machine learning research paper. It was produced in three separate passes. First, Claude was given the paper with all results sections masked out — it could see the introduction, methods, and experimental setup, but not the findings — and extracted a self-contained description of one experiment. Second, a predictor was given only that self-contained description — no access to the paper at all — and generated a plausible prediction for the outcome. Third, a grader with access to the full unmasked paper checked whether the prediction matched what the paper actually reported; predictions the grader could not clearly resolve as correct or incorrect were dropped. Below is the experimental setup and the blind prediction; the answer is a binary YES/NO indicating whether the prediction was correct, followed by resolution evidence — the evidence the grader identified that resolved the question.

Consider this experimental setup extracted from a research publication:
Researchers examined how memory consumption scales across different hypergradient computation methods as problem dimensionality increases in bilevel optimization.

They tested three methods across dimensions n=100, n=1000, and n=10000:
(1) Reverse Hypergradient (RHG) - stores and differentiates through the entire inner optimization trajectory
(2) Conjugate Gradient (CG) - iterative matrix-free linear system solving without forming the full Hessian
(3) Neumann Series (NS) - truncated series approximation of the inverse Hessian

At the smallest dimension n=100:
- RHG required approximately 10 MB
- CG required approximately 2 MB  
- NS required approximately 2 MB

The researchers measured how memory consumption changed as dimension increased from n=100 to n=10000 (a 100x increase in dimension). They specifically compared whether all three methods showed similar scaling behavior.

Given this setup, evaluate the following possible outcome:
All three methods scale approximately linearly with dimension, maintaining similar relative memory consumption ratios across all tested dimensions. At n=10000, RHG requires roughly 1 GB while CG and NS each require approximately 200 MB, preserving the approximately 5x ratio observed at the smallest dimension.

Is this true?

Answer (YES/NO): YES